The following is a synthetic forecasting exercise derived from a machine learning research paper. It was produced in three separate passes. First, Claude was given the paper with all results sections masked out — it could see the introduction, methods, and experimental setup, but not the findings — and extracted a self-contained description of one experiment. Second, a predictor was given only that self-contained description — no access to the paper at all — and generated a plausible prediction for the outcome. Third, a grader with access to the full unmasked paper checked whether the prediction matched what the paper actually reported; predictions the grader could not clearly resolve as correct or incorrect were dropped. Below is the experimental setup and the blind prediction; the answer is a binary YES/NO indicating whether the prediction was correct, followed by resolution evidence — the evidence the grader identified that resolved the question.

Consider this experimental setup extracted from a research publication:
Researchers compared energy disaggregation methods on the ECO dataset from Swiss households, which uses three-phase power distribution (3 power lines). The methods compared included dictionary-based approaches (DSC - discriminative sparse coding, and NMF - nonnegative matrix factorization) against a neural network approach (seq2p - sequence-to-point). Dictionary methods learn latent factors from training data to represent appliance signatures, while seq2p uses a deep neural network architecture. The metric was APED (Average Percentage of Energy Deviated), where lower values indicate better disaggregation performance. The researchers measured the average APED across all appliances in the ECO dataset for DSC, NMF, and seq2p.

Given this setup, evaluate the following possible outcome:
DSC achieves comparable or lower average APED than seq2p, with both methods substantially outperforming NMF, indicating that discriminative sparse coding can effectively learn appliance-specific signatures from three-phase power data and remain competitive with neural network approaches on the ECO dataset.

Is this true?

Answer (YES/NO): NO